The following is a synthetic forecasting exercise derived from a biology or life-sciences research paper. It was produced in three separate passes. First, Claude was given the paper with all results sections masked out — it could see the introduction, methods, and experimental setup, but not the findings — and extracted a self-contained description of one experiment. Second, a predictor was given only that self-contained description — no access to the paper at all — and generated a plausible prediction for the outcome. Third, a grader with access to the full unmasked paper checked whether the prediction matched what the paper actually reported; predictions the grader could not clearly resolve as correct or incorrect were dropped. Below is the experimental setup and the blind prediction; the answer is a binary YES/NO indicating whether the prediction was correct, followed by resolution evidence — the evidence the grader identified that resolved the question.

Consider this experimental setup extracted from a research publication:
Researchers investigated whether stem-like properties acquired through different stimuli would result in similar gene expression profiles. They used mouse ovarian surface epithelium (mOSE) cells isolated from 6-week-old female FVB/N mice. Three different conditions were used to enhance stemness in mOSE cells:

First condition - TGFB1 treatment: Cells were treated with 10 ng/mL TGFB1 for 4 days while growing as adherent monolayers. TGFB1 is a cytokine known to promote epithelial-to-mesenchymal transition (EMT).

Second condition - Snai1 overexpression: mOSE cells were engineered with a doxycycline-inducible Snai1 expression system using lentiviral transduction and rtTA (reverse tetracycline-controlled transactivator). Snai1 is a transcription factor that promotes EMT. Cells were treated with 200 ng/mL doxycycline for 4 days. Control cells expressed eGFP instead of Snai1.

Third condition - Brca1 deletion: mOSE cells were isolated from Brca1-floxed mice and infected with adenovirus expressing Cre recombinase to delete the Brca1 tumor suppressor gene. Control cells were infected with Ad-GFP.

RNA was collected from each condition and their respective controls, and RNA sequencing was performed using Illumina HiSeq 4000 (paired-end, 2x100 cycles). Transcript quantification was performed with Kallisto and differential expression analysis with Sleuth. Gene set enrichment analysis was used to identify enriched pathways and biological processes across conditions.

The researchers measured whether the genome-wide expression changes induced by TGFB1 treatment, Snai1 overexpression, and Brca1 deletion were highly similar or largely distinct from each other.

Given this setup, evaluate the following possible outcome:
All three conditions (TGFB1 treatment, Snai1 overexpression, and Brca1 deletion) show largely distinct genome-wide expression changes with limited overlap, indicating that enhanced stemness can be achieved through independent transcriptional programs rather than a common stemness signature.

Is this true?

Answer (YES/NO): YES